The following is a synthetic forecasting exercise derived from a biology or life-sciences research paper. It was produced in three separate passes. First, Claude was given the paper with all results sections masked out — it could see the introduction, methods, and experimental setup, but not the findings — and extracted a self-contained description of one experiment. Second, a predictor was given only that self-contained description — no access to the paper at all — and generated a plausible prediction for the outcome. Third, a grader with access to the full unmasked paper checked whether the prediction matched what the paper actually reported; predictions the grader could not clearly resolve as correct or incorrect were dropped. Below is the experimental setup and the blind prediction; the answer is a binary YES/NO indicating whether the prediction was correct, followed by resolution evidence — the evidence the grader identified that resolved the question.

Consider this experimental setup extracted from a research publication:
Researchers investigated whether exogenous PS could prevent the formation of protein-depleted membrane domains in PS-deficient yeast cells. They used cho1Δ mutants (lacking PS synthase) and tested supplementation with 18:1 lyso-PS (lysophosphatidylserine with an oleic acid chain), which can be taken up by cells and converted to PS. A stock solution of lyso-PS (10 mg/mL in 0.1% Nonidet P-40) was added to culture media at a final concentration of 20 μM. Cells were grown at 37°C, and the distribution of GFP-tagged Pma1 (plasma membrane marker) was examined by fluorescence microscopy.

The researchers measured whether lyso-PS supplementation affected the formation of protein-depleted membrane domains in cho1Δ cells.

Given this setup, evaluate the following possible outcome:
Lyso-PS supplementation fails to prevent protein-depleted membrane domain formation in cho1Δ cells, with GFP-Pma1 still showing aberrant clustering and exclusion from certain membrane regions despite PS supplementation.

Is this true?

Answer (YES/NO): NO